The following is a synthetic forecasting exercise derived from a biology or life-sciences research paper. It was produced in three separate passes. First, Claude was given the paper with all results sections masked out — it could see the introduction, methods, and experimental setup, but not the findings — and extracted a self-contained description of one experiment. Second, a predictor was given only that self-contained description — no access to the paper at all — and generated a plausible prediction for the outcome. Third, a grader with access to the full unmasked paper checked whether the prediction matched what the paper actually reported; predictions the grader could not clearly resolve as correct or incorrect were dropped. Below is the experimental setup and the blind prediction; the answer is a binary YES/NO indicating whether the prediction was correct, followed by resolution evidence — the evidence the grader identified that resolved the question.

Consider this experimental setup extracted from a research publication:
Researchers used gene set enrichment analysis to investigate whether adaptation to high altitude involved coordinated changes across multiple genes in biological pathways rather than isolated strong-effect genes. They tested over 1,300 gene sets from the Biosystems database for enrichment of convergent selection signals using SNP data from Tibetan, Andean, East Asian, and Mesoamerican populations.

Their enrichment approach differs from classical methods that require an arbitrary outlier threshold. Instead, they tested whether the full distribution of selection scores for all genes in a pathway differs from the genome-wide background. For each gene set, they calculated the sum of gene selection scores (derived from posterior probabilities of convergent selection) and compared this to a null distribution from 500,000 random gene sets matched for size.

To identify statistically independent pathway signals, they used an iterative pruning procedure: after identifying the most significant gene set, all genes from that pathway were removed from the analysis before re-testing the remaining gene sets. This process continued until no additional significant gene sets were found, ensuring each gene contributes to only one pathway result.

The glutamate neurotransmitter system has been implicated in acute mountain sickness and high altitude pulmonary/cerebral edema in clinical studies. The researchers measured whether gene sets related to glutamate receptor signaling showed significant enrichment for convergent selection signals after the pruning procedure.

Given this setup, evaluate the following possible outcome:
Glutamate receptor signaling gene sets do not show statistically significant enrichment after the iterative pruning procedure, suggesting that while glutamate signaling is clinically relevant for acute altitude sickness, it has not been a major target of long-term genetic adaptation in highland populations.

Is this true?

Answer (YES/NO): YES